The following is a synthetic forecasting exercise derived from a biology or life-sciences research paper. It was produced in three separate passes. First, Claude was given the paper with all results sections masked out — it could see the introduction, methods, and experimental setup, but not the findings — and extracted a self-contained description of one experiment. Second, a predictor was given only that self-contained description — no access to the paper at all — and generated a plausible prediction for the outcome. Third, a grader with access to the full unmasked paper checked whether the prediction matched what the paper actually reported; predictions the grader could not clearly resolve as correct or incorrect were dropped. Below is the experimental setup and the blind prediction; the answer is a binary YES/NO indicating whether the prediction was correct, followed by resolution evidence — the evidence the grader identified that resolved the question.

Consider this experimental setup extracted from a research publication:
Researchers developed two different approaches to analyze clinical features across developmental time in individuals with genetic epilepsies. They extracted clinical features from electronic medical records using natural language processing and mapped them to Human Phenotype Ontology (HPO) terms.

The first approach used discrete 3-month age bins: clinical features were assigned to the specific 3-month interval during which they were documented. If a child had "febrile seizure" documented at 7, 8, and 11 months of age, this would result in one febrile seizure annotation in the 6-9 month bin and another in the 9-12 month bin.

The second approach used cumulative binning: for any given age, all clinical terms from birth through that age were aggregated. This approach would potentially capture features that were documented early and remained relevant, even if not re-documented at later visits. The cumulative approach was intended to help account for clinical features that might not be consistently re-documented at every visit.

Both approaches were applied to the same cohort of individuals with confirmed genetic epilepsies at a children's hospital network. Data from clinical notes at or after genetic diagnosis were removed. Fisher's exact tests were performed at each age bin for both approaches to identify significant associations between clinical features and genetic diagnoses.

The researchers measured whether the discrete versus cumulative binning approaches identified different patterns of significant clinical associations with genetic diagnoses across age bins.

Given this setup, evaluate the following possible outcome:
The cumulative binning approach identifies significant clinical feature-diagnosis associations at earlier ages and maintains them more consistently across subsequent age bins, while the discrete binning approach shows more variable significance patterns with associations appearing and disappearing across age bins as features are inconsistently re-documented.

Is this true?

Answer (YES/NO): NO